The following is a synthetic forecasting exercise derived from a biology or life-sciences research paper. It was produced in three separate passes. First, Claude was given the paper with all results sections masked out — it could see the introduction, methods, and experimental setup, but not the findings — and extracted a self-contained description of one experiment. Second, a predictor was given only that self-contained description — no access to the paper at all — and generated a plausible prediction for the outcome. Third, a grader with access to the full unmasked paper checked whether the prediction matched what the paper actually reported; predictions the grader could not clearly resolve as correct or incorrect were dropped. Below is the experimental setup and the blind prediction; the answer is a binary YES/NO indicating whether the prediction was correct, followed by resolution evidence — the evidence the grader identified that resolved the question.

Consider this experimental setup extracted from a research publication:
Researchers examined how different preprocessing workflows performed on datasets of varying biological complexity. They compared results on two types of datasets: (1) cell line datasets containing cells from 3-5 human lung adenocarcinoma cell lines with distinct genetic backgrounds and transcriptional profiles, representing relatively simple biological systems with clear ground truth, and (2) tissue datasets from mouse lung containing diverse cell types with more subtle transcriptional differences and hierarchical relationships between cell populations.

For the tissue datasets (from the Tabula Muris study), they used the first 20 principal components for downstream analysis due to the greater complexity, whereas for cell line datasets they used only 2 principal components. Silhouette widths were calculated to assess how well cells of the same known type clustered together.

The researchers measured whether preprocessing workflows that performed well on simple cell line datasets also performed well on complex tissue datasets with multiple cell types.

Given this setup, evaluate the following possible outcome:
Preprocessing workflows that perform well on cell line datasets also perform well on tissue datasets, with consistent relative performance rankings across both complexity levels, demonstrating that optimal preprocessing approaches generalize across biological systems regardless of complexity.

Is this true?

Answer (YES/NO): NO